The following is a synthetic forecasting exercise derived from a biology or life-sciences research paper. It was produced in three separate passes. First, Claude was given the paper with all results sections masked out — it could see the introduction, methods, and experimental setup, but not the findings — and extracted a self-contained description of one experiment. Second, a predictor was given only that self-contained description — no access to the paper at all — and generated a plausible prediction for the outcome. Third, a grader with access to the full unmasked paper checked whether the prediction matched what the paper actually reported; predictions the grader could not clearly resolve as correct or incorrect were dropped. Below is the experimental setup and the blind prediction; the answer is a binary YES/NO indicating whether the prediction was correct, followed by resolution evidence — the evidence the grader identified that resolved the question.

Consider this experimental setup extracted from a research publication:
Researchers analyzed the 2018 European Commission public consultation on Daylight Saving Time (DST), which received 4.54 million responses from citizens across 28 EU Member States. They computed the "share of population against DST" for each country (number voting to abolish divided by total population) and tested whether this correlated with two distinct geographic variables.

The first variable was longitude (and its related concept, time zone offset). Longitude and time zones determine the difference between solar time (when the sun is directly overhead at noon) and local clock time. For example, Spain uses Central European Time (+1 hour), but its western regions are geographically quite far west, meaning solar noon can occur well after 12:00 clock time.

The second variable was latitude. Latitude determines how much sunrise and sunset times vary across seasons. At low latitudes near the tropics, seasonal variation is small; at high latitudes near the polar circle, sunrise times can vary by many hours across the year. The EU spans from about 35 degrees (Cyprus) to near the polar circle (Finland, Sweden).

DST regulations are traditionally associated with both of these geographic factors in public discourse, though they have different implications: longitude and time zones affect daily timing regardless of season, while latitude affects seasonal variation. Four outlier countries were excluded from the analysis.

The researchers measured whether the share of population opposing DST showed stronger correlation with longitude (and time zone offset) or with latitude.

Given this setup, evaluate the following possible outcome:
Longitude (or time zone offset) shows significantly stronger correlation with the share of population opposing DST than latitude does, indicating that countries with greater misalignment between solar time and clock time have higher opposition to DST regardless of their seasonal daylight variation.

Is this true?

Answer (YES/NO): NO